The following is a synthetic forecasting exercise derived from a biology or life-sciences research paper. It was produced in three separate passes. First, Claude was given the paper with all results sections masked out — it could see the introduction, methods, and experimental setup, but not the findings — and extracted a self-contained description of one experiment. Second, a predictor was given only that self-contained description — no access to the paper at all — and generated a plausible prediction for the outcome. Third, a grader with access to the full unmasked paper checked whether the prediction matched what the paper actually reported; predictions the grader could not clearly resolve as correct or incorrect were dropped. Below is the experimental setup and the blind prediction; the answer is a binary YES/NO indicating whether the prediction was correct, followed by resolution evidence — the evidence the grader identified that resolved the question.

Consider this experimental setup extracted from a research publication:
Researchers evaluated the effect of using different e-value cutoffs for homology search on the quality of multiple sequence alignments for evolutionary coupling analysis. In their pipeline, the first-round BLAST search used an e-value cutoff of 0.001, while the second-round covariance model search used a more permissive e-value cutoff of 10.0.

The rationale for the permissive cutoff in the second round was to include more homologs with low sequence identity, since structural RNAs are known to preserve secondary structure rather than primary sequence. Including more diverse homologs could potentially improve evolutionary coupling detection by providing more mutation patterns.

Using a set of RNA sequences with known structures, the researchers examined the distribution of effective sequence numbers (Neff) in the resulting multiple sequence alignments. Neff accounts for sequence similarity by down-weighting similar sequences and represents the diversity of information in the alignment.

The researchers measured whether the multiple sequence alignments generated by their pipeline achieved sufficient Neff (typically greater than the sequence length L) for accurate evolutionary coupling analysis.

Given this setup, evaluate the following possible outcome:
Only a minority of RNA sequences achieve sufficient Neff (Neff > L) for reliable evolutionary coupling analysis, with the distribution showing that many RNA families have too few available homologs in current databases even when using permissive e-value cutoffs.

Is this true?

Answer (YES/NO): YES